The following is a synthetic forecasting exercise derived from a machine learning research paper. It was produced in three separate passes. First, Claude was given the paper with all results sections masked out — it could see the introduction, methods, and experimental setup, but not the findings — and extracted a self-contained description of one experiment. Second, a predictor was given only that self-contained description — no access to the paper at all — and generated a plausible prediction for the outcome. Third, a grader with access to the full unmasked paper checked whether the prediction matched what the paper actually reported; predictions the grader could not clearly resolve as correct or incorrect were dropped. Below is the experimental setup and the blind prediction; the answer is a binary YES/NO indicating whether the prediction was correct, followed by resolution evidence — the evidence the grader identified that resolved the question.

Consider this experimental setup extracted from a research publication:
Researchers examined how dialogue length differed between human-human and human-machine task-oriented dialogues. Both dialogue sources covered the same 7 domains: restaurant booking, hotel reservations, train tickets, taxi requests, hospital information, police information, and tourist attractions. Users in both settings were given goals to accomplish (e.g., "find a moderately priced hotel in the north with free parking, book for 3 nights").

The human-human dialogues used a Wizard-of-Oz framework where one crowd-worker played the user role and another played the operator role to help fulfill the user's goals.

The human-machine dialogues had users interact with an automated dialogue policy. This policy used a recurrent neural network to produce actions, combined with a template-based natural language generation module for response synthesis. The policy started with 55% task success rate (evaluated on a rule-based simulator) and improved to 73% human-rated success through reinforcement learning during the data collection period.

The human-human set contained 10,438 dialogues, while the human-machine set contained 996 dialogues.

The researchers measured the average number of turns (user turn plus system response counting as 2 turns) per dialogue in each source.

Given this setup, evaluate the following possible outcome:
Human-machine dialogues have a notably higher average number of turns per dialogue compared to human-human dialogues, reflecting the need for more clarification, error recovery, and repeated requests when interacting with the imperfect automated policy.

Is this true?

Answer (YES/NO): YES